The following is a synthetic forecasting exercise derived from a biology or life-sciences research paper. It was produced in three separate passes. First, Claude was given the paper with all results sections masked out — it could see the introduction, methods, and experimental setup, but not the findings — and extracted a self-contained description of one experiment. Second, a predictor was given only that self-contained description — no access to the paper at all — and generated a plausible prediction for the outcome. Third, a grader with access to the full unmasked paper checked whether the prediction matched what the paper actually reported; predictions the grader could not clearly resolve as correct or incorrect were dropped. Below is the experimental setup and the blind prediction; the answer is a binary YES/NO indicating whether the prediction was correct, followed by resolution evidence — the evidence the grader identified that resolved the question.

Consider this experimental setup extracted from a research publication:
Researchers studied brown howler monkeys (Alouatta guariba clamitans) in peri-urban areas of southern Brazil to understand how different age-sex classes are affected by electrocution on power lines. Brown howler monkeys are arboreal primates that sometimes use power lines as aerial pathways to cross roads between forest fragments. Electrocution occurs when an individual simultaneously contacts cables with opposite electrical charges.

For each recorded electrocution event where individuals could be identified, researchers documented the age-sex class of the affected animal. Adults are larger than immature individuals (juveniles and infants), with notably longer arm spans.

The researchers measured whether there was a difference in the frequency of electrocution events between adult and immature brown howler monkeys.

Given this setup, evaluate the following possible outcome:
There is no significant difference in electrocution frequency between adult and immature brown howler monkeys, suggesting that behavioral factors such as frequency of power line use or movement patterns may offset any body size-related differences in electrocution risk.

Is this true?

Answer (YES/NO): NO